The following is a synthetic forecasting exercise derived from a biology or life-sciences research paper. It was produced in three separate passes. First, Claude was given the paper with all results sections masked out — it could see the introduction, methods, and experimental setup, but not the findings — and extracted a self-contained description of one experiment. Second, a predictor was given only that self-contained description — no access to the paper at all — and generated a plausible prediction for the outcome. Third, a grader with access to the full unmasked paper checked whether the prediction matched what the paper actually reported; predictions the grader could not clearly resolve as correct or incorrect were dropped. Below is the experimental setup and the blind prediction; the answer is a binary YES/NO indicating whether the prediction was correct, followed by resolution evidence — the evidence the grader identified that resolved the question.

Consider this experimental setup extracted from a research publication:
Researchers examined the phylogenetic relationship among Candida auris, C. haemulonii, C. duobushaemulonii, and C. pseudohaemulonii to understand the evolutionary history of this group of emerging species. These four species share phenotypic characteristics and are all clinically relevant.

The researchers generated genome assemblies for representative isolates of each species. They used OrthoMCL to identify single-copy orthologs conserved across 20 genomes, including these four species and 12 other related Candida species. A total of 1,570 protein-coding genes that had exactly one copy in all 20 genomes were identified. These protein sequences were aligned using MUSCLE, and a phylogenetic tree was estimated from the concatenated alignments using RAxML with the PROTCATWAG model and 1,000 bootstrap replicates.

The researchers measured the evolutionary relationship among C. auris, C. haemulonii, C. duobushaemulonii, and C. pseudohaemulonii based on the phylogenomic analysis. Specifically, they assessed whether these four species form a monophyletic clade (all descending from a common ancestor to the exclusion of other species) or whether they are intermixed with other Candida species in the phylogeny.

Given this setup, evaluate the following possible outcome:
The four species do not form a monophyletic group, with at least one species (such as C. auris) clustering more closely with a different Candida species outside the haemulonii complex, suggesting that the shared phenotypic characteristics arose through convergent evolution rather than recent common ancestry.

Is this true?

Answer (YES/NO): NO